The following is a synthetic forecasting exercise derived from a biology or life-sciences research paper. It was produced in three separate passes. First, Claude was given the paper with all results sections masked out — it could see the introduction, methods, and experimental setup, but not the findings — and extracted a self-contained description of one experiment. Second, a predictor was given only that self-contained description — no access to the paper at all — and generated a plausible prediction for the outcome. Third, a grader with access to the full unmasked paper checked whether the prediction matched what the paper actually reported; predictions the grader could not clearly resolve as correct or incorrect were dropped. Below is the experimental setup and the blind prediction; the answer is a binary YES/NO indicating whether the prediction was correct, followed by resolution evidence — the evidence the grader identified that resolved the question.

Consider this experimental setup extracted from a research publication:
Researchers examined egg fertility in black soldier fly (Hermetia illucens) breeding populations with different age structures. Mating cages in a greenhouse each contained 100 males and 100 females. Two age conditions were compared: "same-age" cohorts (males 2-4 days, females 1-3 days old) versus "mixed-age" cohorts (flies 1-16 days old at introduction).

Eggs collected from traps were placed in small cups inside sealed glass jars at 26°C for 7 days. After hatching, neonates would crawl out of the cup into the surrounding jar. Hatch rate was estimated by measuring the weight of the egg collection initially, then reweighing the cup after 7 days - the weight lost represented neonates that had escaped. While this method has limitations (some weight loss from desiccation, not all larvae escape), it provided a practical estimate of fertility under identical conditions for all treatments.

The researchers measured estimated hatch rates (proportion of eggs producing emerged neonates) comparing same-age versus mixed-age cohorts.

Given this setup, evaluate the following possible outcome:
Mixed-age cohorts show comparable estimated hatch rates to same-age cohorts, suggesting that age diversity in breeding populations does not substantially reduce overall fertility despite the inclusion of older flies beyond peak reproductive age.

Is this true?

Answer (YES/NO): NO